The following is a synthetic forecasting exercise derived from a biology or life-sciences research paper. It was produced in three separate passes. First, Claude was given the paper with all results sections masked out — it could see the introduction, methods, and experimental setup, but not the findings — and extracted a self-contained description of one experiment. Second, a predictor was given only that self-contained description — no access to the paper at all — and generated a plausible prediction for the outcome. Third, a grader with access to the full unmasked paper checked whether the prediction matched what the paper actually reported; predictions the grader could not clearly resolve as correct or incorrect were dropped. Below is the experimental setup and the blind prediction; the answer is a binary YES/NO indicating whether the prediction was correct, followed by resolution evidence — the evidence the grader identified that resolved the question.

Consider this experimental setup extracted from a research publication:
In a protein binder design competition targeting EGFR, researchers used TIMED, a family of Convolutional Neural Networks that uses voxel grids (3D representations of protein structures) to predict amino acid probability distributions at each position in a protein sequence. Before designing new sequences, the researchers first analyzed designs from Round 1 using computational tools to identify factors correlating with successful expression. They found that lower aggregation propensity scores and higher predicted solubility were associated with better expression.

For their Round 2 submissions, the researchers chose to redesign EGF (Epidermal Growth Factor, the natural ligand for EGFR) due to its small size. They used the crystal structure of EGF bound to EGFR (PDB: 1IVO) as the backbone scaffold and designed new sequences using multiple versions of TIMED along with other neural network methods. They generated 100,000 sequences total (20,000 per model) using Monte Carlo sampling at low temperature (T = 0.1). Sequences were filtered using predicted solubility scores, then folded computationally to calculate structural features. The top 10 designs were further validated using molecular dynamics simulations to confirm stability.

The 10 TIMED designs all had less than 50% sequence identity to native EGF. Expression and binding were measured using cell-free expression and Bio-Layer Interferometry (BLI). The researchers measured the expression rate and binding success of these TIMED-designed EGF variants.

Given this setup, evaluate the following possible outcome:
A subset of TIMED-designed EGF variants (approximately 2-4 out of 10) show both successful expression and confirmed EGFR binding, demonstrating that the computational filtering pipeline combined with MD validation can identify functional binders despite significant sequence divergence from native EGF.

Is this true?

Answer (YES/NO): NO